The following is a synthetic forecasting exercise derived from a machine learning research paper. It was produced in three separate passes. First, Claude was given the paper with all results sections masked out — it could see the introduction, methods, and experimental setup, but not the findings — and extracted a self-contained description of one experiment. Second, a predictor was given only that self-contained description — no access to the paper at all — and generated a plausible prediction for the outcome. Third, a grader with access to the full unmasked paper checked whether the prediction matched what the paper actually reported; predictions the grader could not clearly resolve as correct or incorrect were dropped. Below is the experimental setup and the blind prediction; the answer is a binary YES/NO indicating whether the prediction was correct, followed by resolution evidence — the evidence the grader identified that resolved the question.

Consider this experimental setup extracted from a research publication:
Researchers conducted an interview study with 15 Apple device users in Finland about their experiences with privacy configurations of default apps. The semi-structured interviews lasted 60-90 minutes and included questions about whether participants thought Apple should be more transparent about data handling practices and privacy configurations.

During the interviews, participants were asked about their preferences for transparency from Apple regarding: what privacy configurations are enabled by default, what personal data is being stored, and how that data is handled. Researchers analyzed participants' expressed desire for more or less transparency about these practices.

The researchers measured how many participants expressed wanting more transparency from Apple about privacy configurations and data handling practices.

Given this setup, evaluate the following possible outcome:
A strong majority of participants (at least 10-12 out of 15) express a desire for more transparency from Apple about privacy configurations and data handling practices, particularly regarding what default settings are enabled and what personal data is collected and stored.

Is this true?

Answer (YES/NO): YES